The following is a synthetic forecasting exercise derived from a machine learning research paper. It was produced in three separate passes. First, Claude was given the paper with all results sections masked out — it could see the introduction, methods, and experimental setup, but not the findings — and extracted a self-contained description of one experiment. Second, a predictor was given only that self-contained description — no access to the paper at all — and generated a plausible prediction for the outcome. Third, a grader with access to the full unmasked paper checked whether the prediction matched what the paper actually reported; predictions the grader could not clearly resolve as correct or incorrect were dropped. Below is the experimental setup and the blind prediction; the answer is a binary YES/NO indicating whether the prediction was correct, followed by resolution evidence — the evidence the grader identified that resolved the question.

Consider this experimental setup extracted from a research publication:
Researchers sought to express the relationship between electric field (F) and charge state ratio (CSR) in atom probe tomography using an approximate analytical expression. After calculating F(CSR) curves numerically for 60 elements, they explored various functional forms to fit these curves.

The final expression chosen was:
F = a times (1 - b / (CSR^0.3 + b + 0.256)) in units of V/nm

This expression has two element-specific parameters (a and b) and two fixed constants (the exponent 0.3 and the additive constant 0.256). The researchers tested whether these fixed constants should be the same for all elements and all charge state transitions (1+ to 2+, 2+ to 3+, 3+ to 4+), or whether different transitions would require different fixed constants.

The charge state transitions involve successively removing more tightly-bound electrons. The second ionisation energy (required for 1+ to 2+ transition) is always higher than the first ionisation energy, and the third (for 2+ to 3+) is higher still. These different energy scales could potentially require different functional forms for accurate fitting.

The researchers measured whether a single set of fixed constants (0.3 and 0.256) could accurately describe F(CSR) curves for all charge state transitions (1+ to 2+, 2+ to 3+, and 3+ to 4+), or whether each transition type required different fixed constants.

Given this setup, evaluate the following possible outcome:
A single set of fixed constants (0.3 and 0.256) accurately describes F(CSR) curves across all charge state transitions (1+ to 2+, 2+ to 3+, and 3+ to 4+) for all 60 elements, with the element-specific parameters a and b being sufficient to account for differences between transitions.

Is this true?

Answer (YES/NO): NO